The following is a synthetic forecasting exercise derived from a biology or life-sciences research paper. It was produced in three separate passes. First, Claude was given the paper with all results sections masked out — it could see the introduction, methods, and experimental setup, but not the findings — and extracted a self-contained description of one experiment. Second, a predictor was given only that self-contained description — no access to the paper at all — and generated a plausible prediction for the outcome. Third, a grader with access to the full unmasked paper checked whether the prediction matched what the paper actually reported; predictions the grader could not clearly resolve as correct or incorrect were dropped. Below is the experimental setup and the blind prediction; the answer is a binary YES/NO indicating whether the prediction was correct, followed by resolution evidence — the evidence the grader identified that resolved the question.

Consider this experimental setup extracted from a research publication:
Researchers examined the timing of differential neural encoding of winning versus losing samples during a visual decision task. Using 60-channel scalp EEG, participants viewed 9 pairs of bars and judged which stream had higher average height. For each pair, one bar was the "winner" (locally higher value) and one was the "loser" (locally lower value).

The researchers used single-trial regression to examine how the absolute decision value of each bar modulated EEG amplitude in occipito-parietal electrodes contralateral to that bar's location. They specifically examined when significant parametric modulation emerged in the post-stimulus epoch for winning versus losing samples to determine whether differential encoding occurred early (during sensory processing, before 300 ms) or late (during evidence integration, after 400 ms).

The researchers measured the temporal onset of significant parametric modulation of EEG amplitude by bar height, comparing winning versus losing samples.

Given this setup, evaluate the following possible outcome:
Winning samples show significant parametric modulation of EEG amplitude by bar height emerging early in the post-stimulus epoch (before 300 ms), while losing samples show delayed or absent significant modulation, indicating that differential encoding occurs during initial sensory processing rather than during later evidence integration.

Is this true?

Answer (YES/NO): NO